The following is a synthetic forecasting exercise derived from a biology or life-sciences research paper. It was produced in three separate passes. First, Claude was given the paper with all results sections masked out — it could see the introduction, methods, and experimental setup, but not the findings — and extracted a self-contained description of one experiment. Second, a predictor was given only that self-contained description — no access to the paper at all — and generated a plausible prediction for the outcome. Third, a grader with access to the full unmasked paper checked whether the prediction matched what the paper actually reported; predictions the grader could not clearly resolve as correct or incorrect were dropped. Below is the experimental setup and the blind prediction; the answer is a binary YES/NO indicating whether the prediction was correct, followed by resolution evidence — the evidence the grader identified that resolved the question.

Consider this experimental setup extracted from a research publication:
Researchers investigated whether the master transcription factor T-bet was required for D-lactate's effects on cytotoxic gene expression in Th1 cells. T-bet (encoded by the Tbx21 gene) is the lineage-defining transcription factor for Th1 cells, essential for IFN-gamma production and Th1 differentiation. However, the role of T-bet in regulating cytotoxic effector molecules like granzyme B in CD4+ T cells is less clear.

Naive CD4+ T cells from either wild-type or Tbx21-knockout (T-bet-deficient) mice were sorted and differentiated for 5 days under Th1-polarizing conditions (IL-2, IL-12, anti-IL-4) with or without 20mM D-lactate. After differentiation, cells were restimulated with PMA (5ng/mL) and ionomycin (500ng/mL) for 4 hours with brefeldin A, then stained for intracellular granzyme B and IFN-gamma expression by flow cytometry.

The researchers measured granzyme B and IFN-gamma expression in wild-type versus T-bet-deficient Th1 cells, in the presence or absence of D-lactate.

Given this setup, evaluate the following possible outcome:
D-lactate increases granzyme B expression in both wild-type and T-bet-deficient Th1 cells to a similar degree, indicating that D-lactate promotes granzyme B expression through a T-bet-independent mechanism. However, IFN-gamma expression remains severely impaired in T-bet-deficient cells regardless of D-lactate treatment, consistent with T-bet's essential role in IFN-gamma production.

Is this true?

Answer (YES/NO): NO